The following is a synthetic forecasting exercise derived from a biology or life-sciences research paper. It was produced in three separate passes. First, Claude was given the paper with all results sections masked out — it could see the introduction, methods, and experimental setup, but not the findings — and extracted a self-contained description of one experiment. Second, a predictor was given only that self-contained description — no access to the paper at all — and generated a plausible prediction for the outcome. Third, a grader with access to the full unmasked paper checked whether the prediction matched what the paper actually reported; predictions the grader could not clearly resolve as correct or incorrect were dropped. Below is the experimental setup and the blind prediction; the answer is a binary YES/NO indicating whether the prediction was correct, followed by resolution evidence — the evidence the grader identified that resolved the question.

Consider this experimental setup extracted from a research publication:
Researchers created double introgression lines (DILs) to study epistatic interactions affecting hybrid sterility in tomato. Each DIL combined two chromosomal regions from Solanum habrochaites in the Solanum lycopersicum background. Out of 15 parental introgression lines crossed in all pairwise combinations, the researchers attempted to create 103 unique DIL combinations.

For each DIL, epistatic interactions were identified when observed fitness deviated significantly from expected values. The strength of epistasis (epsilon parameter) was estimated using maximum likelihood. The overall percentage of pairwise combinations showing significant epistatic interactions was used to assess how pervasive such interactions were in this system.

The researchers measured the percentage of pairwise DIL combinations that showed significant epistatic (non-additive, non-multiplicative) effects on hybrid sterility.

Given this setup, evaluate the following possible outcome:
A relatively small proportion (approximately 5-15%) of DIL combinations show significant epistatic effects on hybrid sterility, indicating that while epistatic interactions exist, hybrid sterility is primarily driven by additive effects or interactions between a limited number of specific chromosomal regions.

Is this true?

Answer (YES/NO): NO